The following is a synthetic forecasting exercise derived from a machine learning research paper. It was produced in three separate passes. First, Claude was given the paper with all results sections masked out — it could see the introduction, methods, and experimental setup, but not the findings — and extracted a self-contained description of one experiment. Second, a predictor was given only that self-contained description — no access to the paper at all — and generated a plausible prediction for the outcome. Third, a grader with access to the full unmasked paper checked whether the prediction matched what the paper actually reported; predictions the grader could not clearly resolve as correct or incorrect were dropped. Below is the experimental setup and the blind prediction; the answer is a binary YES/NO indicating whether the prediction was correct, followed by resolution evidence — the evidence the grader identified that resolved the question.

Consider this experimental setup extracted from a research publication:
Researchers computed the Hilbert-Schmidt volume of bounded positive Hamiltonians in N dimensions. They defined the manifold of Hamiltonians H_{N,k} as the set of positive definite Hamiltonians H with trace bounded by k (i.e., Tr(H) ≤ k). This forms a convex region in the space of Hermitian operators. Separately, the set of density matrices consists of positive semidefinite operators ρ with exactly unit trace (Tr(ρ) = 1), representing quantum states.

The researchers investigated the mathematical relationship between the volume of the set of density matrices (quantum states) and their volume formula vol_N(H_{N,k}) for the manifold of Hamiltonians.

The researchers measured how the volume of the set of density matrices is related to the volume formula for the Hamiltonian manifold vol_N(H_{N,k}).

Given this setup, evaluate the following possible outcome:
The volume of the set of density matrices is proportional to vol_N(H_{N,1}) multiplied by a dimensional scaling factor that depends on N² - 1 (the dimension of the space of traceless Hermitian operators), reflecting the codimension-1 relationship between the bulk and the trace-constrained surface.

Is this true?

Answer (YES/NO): NO